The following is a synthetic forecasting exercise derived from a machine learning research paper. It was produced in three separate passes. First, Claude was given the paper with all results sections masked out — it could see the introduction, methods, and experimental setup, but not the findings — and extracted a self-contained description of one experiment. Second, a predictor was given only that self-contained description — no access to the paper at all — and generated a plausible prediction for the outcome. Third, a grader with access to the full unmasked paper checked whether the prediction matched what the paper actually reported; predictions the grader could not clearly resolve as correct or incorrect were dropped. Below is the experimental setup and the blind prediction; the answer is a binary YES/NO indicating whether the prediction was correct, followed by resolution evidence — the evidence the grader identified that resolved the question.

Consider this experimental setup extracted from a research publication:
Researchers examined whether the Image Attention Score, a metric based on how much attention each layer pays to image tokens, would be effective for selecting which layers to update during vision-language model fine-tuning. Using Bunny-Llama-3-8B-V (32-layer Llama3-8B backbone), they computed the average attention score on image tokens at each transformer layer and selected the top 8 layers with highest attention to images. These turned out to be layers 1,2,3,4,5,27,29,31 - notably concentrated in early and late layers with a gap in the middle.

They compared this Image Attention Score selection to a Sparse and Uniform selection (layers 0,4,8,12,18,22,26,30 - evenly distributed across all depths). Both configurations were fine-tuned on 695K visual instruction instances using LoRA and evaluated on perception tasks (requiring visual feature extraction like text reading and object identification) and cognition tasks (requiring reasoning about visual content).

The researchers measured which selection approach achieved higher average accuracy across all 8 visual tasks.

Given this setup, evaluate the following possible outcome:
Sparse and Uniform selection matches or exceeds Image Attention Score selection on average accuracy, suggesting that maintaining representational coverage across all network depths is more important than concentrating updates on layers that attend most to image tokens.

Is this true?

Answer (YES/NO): YES